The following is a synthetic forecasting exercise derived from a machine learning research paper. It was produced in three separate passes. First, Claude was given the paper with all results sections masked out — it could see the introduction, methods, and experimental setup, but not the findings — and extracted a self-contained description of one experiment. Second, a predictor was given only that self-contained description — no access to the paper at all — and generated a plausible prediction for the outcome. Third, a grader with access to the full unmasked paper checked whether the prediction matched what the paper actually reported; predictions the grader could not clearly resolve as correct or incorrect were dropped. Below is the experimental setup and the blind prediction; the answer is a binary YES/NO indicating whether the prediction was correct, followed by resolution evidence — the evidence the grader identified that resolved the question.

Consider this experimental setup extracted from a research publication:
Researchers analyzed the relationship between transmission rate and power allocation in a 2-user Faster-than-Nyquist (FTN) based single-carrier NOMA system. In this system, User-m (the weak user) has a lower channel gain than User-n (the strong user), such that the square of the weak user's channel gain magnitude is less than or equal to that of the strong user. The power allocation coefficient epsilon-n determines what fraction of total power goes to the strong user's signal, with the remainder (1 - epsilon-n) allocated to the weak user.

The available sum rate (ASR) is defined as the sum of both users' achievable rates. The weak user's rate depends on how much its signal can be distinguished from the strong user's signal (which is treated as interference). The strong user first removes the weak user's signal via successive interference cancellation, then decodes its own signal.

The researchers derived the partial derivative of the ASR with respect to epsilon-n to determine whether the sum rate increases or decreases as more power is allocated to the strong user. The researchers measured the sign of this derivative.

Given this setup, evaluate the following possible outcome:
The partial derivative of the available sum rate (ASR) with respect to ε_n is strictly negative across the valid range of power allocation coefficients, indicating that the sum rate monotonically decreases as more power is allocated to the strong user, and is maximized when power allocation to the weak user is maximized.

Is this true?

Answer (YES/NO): NO